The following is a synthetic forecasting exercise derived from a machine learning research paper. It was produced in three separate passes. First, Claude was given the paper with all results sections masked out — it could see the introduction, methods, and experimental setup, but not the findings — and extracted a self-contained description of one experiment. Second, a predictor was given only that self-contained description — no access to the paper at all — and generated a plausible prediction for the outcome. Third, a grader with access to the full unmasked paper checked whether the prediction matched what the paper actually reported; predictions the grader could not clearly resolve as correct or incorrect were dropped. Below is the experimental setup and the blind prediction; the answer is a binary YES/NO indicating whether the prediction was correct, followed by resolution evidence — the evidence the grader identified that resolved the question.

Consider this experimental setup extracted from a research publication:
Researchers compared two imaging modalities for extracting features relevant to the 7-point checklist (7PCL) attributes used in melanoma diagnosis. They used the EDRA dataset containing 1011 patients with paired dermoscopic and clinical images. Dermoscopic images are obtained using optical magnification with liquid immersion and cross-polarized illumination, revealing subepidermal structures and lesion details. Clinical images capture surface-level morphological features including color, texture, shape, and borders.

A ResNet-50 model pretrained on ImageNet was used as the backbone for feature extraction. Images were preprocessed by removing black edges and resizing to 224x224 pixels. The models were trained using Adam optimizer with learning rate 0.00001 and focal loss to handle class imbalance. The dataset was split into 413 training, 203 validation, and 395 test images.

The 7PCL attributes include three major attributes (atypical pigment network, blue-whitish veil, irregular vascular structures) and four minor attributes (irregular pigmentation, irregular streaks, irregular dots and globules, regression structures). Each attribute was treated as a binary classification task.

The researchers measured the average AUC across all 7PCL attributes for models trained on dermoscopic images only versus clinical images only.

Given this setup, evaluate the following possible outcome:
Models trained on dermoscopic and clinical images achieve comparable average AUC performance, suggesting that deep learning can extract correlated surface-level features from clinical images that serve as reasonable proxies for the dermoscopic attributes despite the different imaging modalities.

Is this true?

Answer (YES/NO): NO